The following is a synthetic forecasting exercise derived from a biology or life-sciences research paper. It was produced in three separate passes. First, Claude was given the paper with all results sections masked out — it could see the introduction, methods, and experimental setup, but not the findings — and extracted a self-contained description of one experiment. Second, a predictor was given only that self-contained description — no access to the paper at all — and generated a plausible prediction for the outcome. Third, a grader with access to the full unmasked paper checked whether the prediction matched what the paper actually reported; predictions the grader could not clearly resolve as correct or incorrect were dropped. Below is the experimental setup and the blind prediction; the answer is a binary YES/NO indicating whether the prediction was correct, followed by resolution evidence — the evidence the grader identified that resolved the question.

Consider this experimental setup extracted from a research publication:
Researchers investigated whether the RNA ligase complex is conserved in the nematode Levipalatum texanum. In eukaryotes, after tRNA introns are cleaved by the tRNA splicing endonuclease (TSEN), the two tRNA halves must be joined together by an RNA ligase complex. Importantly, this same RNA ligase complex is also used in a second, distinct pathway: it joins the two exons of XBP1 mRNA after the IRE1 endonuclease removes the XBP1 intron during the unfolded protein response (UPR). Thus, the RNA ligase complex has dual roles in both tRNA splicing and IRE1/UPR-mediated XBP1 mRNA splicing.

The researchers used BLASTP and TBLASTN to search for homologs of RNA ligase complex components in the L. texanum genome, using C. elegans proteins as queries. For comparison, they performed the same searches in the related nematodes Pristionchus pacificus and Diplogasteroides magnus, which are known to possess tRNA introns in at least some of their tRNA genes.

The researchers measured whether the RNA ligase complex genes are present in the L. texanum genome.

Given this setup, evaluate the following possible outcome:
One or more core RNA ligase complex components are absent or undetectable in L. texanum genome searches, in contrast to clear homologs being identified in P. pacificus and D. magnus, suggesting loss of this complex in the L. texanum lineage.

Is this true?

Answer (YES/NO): NO